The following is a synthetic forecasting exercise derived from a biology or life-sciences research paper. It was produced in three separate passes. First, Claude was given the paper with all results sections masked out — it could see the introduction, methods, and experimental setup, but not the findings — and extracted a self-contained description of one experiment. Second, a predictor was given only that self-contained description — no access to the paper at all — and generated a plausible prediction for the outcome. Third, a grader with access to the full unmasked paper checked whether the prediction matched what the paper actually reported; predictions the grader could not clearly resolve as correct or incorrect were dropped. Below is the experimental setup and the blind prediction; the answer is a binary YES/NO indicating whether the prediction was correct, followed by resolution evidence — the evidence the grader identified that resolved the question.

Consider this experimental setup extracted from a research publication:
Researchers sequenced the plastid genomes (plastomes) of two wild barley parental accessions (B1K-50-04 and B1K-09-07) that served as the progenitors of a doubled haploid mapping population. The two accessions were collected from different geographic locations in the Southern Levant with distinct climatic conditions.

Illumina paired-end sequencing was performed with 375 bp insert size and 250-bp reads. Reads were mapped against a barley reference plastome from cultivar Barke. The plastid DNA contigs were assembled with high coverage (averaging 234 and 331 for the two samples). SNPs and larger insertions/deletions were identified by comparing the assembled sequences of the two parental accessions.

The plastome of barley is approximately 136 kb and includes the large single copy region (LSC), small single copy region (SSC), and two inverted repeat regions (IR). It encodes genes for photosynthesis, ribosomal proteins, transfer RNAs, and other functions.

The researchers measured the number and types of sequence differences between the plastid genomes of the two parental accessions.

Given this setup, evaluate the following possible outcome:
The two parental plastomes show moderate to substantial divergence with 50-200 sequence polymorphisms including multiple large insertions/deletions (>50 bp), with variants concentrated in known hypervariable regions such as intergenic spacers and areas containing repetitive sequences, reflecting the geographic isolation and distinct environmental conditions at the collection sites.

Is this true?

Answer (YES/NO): NO